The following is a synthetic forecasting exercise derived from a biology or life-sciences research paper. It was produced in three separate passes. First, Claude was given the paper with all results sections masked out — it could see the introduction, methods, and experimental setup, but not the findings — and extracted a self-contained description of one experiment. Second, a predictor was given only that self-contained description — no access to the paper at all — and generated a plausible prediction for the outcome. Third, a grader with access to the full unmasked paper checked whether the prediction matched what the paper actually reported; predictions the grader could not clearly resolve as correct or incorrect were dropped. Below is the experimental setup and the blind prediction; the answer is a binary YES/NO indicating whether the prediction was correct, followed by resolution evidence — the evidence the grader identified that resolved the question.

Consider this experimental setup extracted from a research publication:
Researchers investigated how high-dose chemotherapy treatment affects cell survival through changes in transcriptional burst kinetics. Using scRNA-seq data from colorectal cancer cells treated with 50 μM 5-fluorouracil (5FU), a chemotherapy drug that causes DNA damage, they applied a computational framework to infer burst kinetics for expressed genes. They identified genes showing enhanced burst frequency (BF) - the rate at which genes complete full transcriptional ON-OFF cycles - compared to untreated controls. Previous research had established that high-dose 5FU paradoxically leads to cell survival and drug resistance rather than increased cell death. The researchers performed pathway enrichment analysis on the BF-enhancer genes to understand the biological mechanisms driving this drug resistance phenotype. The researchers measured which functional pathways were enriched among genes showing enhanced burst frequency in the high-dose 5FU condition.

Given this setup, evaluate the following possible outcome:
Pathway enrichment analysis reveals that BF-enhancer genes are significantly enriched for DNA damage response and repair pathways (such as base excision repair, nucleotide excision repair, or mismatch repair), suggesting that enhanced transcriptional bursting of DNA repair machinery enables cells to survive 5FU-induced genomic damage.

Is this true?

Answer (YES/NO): NO